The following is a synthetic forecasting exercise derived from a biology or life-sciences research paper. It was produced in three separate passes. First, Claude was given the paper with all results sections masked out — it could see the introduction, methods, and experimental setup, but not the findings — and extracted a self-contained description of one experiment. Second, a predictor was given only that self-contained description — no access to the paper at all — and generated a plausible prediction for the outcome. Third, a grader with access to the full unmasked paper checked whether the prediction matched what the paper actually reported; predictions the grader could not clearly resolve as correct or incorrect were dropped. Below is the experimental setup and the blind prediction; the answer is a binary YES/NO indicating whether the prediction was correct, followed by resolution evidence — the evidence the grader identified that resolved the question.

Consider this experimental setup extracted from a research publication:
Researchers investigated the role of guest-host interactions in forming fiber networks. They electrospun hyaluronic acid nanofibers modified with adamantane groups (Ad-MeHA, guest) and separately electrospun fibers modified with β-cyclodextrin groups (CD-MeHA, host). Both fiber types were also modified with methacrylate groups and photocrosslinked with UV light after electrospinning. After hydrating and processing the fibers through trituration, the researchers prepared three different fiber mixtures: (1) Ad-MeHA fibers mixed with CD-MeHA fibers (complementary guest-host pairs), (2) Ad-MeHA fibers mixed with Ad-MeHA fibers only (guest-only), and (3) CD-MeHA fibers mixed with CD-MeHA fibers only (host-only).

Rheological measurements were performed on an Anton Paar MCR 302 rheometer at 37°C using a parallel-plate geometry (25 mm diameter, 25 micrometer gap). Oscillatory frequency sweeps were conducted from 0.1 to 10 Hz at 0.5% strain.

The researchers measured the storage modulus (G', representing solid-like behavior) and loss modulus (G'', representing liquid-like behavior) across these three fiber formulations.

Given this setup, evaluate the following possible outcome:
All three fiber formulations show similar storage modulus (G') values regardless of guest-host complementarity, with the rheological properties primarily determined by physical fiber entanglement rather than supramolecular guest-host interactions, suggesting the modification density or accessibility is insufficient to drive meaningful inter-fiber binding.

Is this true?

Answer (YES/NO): NO